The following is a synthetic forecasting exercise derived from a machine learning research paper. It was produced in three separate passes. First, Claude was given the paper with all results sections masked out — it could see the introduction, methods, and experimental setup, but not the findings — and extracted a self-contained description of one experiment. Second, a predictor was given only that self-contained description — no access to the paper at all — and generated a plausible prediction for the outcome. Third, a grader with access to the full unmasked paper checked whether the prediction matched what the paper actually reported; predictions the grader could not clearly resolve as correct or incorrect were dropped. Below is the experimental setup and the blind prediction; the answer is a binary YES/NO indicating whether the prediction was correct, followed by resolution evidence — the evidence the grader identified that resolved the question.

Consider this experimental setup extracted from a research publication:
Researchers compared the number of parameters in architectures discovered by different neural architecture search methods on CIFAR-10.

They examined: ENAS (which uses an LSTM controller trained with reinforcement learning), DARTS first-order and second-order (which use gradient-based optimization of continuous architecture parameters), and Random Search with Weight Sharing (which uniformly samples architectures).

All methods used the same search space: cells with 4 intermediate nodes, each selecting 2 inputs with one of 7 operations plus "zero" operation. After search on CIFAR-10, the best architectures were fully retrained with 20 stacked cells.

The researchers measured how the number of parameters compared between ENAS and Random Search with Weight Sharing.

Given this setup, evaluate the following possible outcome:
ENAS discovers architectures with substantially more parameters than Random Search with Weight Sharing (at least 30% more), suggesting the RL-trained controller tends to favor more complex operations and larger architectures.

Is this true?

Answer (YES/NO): NO